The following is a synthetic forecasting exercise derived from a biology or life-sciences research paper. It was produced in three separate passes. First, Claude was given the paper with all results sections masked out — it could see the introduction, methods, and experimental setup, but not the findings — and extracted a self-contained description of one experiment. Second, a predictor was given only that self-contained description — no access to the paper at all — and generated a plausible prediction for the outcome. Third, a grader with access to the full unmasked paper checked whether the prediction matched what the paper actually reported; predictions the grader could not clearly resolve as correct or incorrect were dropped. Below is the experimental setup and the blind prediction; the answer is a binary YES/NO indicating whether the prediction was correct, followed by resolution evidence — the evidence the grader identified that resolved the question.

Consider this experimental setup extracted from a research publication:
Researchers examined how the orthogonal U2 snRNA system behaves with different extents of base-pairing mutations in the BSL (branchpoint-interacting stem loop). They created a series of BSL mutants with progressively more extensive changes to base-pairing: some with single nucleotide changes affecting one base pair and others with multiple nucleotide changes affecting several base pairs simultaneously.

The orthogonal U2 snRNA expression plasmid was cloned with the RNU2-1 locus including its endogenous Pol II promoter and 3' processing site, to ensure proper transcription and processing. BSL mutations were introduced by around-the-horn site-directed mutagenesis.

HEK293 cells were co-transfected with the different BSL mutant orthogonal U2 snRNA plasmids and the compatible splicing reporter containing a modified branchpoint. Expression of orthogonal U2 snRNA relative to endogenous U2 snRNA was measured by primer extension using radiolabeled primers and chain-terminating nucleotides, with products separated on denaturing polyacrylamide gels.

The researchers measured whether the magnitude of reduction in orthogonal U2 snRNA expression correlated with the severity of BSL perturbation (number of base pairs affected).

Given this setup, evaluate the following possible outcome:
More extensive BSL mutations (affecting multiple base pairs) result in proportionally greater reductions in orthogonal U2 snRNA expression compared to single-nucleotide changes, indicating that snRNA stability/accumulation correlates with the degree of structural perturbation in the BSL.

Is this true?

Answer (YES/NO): NO